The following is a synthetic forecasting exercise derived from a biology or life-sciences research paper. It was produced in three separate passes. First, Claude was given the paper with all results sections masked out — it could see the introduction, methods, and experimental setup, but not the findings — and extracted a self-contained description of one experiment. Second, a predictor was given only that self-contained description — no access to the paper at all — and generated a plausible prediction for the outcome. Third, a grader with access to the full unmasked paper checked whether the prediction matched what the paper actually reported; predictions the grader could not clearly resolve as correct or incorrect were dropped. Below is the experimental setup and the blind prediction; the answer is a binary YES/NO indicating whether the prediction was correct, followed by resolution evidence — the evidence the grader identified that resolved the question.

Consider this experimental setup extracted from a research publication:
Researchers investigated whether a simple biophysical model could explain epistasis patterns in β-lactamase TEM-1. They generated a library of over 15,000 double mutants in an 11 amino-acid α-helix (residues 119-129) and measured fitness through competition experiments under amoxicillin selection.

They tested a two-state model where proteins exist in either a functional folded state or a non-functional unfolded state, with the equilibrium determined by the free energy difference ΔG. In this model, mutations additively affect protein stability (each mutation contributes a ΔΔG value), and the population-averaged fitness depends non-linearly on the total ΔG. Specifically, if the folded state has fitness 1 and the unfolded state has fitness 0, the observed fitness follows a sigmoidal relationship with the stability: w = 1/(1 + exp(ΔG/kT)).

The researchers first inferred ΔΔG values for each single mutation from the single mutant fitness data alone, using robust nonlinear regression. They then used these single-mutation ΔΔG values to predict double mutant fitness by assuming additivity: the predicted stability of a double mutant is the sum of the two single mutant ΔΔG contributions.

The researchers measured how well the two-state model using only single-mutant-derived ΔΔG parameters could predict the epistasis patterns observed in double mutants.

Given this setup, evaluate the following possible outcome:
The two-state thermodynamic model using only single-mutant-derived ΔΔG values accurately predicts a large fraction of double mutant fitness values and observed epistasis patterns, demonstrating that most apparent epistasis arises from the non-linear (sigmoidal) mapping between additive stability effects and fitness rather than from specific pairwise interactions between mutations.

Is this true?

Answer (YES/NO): YES